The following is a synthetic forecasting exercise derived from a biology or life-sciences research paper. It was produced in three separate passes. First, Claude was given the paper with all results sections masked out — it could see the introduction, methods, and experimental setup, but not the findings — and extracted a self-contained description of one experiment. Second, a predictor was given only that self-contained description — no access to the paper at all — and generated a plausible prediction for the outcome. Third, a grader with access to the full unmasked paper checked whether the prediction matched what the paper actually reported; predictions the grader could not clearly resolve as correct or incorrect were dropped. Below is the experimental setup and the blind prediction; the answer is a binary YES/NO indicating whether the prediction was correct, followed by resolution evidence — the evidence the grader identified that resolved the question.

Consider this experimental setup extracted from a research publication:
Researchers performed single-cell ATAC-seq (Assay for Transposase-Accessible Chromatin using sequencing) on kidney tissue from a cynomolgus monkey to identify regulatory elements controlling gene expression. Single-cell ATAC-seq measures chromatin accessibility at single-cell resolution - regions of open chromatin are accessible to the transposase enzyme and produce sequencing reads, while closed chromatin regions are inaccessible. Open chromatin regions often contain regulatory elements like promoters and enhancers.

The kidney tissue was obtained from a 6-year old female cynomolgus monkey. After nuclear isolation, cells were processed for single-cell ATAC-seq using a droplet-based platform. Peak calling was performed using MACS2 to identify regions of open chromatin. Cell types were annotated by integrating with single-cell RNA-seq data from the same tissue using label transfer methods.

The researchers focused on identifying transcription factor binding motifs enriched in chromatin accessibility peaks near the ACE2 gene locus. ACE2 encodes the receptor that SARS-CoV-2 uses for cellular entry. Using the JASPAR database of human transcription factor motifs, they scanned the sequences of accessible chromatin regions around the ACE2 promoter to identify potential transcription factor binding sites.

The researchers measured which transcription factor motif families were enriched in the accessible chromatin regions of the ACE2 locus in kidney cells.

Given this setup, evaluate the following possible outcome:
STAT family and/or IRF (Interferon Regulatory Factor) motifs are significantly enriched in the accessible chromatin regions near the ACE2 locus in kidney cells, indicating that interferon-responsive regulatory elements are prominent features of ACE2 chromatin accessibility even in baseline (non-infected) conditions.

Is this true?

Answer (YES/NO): YES